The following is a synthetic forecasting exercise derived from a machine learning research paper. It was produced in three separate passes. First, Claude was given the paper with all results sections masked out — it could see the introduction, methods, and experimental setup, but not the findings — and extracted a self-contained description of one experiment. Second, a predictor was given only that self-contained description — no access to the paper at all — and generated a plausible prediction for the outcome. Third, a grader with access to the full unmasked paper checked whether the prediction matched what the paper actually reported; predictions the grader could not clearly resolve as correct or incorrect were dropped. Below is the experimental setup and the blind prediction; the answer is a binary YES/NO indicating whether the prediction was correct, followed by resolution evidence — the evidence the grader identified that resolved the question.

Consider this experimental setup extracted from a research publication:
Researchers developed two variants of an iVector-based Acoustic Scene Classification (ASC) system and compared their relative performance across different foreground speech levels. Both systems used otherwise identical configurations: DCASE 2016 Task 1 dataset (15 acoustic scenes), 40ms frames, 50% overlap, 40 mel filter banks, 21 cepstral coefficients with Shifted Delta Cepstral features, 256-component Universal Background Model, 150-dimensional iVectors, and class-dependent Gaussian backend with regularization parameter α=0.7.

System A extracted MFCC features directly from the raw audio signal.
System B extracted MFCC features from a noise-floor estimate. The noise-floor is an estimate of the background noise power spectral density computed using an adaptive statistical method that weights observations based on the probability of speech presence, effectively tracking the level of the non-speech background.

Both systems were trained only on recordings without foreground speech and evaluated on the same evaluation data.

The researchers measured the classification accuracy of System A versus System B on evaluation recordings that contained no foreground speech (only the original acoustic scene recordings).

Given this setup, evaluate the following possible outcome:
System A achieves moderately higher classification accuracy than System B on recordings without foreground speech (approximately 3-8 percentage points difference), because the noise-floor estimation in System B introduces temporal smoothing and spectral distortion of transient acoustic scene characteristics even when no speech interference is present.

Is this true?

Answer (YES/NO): YES